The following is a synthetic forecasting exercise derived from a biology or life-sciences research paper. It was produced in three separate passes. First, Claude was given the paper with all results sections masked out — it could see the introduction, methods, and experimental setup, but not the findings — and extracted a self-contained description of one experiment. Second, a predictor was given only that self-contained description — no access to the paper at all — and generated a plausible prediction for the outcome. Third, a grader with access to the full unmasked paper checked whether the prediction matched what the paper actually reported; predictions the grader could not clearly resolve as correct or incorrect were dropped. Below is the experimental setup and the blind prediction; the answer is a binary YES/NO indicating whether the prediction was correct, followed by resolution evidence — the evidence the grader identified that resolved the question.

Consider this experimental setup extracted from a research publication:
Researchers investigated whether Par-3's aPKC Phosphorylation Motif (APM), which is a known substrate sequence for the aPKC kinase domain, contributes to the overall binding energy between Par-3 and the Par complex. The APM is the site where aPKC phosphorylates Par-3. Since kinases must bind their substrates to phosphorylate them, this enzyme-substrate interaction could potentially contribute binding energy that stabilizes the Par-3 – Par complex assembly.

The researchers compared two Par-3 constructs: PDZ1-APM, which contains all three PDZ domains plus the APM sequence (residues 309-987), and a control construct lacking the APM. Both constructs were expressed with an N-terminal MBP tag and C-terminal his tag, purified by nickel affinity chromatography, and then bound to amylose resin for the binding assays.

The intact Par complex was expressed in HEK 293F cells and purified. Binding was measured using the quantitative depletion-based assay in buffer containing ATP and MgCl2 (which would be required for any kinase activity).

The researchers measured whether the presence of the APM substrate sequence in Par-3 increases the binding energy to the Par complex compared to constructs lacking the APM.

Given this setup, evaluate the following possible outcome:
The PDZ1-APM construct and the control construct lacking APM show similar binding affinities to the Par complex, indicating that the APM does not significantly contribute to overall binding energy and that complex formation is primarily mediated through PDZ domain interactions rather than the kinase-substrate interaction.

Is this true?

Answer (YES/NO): YES